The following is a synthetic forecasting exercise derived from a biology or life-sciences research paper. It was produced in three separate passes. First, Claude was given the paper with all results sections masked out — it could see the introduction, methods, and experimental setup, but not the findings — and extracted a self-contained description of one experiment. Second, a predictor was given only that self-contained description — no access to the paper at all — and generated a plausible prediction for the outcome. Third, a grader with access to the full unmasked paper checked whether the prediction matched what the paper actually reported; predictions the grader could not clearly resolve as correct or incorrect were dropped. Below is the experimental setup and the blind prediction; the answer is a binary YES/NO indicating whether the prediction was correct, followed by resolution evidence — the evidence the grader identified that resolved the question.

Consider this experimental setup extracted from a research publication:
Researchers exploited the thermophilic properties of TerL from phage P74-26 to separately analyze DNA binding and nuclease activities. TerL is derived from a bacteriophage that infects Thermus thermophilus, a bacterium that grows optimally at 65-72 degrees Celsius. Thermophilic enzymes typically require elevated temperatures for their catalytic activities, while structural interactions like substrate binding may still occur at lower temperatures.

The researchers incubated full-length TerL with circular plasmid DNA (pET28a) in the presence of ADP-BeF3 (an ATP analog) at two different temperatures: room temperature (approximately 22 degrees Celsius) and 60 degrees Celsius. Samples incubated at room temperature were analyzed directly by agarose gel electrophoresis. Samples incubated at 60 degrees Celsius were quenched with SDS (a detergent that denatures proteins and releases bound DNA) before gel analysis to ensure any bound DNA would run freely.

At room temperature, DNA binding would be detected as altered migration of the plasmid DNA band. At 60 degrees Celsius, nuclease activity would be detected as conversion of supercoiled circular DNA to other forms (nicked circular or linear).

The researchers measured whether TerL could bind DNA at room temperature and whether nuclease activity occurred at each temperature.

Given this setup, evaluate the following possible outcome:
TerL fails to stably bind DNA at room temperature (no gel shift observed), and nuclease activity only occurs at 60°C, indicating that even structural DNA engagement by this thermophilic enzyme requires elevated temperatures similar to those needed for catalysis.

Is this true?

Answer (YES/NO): NO